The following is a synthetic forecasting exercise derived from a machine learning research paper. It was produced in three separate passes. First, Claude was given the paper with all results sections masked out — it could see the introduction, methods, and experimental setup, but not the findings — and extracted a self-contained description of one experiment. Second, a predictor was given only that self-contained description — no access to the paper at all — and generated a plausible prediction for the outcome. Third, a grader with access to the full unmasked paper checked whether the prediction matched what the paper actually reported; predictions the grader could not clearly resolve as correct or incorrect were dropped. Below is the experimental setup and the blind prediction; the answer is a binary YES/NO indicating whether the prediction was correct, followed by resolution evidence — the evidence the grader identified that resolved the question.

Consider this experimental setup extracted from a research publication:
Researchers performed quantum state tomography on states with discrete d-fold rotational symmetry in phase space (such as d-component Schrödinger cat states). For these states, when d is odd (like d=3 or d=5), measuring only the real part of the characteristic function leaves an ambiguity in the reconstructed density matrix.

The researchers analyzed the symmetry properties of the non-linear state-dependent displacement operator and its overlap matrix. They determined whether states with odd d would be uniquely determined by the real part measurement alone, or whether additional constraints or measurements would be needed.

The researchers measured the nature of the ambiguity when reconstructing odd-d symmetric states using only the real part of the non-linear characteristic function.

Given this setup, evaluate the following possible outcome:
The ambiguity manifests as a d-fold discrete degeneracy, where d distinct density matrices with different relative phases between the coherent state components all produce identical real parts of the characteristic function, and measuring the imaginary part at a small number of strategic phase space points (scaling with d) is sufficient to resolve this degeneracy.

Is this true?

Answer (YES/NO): NO